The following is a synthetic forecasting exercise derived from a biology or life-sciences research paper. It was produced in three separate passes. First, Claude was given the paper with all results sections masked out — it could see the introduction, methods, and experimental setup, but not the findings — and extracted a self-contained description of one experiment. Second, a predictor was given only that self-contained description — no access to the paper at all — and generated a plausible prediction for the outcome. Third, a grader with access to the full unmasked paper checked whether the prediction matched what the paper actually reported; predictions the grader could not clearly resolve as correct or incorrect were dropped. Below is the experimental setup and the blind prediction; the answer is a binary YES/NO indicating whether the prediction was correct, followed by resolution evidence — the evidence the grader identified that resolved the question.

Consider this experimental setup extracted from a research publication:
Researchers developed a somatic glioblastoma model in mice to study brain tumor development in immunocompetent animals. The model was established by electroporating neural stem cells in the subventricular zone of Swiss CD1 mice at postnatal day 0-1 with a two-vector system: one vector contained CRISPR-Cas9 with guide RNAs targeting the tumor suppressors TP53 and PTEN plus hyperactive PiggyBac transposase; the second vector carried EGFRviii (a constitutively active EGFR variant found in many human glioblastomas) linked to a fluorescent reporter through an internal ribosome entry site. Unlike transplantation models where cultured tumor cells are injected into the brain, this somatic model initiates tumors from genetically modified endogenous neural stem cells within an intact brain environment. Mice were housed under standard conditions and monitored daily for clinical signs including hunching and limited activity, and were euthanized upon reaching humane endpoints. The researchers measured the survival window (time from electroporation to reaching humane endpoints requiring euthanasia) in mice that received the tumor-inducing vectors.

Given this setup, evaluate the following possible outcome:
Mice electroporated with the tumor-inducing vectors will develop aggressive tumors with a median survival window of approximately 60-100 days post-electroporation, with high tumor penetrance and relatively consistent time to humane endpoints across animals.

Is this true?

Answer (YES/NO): NO